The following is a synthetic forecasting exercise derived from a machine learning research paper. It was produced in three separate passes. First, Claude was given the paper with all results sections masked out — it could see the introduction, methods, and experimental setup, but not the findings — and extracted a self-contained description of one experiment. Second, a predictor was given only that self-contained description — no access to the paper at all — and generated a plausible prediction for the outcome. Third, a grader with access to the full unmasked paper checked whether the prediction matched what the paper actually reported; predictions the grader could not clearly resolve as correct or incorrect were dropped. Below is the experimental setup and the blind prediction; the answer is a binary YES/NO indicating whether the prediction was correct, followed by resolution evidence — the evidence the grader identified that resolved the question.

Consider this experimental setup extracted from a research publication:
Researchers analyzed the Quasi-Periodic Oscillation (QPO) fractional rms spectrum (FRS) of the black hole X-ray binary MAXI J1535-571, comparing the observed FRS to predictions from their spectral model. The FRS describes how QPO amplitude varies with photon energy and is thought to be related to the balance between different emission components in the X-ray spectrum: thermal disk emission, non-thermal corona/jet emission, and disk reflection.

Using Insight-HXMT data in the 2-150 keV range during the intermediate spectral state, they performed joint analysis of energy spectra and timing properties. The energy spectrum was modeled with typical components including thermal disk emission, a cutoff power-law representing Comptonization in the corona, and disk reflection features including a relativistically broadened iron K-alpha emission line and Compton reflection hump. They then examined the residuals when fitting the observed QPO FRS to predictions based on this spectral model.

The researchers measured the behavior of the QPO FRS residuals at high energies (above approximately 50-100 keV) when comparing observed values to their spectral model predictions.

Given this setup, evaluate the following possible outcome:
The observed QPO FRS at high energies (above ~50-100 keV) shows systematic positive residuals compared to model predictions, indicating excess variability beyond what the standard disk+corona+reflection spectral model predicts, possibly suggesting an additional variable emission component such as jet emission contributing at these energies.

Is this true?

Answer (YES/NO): NO